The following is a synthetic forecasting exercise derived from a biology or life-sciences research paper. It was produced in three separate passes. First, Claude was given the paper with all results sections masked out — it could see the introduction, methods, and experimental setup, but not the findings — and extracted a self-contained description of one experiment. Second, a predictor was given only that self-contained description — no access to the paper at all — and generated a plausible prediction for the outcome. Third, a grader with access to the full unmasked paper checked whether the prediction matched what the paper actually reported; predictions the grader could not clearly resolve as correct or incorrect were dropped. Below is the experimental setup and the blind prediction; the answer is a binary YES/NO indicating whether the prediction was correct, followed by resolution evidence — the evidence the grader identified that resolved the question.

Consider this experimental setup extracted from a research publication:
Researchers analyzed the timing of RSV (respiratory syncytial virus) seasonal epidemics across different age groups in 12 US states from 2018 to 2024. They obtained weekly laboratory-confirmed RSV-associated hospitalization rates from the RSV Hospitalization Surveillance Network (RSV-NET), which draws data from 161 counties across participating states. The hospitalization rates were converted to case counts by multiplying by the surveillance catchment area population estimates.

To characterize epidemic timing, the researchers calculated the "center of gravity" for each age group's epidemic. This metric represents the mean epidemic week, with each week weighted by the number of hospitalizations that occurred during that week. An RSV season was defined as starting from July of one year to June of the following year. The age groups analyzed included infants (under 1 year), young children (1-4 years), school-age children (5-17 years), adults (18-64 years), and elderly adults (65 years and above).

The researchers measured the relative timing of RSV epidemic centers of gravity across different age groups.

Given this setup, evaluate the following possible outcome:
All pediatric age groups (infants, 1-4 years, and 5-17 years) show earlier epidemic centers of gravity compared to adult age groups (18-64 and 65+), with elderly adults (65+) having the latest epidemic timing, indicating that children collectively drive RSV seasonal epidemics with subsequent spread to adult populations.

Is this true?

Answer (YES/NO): NO